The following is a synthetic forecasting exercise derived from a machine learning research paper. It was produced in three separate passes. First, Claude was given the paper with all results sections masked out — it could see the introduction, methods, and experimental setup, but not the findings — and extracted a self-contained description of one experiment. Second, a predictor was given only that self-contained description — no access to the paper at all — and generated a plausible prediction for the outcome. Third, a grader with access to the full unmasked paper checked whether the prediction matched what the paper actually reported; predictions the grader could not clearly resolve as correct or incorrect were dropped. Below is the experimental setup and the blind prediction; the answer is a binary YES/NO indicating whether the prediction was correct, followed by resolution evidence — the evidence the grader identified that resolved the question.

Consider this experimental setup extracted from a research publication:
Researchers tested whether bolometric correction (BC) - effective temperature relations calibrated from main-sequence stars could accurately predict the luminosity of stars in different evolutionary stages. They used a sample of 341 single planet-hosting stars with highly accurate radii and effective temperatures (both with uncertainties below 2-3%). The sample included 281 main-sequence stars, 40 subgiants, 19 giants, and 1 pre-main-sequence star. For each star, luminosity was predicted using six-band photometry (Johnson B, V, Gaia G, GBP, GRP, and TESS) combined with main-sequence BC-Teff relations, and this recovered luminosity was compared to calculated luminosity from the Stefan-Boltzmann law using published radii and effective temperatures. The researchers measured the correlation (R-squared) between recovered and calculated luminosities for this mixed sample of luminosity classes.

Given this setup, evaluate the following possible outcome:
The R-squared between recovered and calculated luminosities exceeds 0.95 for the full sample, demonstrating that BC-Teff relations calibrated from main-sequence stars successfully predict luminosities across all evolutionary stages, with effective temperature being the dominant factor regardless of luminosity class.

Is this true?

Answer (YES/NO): YES